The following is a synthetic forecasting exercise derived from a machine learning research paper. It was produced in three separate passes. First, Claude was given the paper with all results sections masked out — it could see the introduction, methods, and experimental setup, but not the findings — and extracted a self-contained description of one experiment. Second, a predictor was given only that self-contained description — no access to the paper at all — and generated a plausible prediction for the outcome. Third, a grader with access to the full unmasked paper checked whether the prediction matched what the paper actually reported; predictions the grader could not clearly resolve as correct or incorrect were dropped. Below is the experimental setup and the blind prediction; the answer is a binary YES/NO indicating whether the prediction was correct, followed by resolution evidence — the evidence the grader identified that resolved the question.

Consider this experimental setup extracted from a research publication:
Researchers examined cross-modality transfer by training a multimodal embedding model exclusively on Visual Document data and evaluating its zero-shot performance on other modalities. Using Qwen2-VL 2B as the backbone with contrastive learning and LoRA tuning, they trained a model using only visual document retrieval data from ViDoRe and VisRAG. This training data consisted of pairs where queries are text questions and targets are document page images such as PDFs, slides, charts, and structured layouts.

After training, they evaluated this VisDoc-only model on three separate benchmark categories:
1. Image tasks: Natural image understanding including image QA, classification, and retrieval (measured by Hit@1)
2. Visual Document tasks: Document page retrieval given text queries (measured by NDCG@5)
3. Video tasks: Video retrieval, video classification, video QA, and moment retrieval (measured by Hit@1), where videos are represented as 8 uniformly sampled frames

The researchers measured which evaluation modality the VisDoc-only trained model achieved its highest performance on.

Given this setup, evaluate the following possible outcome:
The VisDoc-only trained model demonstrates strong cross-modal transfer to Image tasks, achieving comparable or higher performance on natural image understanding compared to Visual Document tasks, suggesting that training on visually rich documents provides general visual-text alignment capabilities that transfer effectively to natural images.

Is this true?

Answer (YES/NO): NO